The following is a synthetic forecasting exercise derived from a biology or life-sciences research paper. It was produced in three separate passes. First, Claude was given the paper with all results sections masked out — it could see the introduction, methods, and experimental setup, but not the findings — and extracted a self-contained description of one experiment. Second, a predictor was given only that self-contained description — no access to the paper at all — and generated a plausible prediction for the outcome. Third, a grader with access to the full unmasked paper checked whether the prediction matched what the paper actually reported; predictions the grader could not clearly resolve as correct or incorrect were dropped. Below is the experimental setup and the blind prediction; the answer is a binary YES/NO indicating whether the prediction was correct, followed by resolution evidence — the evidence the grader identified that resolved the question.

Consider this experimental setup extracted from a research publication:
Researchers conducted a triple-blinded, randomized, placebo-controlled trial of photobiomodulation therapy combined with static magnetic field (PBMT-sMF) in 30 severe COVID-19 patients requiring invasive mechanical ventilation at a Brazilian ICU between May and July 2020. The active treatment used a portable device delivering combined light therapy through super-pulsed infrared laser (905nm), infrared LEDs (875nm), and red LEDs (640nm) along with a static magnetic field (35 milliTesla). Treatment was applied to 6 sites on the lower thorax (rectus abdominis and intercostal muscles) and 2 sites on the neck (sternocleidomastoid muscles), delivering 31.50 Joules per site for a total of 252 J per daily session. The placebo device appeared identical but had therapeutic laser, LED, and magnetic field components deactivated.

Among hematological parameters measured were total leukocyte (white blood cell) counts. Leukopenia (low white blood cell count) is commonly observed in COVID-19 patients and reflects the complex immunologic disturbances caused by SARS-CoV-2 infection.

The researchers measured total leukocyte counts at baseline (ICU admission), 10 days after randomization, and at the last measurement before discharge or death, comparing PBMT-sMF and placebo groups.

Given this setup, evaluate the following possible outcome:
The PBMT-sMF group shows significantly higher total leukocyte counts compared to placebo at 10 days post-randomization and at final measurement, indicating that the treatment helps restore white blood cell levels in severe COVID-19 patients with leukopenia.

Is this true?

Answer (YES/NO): NO